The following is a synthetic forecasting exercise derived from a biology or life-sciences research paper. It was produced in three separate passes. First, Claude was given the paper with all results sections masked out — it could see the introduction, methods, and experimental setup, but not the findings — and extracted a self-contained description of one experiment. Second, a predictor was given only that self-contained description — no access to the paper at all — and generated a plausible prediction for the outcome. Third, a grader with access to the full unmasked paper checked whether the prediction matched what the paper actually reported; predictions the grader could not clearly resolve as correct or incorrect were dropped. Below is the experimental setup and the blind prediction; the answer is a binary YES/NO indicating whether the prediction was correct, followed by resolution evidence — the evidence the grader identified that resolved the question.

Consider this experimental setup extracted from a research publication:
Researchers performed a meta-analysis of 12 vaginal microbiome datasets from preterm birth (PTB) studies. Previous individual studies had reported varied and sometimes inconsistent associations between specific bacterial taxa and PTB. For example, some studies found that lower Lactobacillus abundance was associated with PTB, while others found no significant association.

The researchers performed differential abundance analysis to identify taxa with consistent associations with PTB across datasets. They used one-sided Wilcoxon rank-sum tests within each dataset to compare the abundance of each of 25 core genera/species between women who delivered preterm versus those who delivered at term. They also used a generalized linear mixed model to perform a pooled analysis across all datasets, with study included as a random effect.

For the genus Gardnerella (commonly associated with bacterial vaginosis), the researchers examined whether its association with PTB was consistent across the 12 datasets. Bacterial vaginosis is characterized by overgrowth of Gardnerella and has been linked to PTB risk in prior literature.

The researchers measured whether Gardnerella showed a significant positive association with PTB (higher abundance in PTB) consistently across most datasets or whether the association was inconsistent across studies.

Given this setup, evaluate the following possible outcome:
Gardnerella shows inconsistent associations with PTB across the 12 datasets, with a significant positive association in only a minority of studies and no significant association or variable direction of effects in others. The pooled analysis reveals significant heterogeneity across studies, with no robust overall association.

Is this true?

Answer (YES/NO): NO